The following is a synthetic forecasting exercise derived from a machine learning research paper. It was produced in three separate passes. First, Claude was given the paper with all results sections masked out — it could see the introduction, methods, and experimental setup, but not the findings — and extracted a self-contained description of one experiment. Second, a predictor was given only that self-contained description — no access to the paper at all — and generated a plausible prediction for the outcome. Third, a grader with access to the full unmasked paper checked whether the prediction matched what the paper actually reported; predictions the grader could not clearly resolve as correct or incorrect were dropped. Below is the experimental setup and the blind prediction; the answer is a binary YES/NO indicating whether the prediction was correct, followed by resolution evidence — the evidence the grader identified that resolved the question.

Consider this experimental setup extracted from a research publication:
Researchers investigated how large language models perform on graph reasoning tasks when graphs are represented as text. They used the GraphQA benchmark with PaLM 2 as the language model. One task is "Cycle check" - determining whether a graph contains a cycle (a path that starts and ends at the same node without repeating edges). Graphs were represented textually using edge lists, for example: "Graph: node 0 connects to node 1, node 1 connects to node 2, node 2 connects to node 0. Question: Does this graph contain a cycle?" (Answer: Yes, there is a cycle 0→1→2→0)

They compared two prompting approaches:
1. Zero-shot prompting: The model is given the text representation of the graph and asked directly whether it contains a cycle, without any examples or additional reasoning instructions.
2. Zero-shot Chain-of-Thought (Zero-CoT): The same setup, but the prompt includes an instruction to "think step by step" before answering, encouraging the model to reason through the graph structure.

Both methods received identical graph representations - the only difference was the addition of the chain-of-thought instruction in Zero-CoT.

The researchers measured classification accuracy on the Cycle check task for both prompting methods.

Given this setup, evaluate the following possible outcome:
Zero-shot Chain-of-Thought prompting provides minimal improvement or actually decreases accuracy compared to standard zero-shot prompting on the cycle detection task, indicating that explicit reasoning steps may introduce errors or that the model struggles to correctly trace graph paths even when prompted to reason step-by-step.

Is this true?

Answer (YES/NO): YES